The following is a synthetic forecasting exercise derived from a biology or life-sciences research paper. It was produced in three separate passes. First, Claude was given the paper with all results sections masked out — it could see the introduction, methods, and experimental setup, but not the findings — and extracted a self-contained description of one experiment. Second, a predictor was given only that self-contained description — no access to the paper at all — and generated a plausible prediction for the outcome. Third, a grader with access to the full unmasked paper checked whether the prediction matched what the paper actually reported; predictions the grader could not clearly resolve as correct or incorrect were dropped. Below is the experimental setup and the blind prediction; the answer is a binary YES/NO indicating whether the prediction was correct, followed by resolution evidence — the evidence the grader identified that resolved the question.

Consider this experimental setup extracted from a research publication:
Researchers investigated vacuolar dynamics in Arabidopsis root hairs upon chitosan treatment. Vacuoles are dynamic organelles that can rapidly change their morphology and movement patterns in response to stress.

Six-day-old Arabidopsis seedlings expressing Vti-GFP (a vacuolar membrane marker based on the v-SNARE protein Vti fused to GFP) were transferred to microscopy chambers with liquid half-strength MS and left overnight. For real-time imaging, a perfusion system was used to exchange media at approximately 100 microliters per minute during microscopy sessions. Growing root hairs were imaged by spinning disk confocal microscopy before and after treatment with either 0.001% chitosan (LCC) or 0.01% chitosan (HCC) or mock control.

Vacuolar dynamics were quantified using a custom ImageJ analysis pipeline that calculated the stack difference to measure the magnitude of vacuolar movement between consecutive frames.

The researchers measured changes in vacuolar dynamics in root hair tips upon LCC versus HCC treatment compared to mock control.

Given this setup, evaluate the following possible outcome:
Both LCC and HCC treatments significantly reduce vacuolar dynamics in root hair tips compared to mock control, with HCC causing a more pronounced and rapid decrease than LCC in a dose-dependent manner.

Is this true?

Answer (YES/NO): NO